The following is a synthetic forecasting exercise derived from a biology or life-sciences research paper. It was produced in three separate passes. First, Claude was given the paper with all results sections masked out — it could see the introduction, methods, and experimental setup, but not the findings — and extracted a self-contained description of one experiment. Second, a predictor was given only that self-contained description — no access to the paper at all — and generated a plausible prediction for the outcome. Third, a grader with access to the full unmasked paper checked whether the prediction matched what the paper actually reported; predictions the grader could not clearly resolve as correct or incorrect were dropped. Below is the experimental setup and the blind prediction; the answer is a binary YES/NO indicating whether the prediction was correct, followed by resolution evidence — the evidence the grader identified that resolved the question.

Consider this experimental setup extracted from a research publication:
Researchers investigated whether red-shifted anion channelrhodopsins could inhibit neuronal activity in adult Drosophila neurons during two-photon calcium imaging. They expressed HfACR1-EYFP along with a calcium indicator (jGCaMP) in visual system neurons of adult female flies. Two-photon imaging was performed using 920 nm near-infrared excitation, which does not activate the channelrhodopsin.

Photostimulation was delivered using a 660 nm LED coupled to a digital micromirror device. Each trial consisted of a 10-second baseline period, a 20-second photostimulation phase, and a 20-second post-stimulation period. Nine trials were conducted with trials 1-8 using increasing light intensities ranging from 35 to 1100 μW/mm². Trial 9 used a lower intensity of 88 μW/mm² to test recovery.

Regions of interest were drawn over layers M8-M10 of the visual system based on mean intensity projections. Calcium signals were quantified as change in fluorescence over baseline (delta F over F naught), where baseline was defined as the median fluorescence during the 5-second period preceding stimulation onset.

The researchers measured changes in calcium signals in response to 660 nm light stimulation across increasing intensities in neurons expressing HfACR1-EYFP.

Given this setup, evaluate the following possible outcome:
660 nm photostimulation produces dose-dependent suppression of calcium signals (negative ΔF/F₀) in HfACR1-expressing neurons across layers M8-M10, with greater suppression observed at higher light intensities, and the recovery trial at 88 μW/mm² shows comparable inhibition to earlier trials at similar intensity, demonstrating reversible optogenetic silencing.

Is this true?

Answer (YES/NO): NO